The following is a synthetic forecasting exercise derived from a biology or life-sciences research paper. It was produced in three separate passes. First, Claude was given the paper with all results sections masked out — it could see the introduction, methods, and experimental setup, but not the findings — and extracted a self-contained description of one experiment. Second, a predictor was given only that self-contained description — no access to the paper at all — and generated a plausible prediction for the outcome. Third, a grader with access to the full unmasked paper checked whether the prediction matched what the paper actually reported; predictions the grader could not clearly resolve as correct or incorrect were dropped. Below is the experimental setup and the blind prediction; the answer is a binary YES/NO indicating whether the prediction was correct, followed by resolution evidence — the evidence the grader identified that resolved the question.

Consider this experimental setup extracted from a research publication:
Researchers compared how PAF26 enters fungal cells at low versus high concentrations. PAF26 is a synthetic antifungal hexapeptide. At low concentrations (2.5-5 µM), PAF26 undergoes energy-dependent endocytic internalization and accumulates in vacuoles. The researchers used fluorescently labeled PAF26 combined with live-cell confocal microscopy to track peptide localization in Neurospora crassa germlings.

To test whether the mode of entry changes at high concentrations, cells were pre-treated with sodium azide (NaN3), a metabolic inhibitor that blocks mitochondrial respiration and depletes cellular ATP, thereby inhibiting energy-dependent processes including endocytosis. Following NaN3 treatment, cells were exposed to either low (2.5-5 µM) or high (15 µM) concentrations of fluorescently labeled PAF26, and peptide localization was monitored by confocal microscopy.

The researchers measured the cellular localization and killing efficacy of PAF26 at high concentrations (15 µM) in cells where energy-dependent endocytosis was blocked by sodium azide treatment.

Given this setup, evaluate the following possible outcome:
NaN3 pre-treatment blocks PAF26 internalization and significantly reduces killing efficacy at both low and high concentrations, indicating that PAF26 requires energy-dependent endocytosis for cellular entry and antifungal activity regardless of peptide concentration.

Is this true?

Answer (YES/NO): NO